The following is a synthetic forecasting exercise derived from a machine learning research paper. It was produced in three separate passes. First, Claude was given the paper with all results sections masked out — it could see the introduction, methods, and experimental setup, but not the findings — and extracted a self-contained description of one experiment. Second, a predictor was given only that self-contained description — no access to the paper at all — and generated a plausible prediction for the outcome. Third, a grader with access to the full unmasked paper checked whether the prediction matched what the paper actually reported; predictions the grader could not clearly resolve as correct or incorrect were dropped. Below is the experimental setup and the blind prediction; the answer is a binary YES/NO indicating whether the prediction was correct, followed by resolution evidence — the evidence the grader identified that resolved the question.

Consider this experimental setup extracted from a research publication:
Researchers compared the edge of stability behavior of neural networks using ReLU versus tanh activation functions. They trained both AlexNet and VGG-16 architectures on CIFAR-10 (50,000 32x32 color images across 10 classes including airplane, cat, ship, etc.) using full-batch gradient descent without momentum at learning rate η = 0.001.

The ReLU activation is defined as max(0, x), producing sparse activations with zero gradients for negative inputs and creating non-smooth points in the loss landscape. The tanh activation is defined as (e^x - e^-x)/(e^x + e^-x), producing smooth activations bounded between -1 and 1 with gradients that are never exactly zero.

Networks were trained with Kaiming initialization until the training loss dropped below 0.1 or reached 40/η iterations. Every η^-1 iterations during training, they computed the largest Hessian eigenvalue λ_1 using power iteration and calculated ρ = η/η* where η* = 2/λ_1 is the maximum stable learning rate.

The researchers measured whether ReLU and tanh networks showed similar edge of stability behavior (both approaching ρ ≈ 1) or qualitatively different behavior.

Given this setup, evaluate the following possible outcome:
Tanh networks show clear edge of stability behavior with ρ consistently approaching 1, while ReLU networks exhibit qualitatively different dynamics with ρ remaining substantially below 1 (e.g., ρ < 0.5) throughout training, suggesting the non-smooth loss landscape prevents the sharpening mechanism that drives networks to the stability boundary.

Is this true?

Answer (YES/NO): NO